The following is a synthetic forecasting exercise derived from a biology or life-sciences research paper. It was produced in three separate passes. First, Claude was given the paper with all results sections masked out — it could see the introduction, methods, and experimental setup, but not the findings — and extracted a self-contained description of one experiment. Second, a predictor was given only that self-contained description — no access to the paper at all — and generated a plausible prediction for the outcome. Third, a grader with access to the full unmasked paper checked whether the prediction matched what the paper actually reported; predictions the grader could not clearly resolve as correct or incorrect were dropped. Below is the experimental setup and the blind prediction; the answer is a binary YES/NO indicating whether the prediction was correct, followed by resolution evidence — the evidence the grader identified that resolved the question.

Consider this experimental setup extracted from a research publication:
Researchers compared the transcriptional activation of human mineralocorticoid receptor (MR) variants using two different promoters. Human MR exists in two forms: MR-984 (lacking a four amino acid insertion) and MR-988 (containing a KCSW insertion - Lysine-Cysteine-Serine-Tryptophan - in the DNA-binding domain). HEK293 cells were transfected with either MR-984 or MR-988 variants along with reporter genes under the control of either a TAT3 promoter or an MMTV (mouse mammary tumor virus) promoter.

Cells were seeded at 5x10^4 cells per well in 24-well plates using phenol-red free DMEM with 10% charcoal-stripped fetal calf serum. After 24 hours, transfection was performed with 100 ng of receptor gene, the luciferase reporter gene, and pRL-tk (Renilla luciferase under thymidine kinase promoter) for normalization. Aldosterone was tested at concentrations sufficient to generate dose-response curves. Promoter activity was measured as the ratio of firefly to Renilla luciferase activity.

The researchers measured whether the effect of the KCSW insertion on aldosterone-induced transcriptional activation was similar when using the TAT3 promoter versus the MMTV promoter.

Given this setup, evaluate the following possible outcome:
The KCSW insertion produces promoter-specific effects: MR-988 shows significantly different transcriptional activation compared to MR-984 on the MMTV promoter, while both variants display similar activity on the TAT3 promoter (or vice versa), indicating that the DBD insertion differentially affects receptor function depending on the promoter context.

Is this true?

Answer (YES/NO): YES